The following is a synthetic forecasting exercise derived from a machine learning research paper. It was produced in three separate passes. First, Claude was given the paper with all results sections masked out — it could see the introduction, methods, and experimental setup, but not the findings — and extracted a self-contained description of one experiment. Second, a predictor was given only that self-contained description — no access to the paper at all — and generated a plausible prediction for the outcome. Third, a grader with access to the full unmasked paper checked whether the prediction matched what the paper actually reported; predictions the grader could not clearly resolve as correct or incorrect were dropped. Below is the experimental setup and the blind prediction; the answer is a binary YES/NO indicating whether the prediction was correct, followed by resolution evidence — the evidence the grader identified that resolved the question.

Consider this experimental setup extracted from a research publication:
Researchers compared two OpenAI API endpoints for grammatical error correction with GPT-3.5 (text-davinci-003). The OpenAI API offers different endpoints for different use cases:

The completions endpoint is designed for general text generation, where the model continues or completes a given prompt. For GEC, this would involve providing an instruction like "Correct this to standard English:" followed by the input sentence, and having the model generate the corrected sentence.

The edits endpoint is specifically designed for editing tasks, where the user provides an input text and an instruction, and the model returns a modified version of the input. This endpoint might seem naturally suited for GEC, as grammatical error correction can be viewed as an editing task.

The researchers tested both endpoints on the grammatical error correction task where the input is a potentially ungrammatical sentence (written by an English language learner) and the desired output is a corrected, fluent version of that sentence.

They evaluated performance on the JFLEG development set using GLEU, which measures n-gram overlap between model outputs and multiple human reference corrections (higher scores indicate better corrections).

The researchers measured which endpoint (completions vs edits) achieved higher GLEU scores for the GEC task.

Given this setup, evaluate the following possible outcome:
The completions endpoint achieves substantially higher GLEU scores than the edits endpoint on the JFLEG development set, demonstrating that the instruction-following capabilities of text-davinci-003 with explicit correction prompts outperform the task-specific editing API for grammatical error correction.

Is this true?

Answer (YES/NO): NO